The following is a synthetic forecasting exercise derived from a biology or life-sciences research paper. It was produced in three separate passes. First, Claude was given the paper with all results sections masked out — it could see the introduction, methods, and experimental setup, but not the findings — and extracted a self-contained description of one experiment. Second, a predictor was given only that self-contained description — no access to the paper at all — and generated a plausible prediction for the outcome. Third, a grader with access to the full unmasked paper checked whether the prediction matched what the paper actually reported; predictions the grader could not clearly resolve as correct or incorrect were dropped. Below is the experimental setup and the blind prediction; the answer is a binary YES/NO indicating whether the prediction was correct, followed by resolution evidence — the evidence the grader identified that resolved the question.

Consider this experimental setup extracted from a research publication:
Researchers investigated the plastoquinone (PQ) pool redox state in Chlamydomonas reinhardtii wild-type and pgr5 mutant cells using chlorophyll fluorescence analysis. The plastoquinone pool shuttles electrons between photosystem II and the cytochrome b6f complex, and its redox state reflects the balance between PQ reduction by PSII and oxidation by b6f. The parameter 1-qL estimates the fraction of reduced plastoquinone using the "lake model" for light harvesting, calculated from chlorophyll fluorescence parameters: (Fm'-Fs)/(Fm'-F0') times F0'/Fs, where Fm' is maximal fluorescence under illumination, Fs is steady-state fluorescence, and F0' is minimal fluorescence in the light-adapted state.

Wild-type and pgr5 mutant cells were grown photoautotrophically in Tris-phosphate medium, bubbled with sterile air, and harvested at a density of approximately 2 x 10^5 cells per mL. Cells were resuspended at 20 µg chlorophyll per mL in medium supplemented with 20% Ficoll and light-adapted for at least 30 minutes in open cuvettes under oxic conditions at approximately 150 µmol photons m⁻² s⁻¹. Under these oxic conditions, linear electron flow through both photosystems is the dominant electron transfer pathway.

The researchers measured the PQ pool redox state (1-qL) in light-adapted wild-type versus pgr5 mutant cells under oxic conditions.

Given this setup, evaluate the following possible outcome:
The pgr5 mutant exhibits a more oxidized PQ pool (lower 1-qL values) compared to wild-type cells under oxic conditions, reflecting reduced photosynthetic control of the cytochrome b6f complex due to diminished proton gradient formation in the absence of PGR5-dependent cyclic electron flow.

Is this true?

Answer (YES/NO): YES